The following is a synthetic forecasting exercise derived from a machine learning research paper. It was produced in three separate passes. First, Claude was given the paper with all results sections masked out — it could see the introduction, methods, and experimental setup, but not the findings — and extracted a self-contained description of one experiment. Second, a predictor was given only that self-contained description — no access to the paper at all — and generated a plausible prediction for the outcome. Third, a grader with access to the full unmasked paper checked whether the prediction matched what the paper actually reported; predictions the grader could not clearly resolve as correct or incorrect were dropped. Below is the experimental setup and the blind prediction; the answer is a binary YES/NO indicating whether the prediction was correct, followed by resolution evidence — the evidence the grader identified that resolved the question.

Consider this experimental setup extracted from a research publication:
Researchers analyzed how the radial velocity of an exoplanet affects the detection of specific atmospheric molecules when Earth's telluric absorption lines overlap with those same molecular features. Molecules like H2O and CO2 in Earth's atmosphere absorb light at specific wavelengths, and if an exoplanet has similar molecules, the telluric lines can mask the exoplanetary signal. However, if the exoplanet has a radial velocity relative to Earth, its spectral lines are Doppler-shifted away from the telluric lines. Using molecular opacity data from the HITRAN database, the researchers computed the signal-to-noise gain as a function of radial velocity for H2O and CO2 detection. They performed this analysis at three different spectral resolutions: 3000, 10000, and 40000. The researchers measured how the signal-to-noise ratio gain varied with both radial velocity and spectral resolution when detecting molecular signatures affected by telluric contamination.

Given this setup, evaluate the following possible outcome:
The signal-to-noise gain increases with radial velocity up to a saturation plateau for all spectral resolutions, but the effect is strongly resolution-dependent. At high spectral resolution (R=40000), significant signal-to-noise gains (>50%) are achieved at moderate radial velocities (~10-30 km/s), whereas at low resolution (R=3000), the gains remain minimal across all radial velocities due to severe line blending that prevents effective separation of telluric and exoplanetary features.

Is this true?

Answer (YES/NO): NO